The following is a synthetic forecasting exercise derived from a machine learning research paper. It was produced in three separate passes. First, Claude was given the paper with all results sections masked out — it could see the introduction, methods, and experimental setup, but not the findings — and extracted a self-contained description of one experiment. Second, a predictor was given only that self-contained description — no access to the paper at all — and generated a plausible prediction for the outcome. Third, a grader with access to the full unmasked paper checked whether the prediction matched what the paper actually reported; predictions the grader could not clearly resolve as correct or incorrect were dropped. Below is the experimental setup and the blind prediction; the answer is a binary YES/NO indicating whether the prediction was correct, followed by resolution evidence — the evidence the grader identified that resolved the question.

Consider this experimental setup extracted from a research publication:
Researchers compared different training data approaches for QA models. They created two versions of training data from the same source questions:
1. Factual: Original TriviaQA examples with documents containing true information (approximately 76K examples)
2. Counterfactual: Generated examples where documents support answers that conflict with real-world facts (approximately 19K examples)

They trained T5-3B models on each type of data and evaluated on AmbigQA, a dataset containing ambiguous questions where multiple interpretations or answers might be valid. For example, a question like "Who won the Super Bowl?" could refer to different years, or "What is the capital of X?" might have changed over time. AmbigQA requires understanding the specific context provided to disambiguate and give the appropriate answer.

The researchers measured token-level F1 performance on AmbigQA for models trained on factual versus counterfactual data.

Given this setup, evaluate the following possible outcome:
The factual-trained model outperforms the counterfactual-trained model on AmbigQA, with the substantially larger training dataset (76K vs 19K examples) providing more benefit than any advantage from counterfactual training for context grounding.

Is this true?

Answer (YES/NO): NO